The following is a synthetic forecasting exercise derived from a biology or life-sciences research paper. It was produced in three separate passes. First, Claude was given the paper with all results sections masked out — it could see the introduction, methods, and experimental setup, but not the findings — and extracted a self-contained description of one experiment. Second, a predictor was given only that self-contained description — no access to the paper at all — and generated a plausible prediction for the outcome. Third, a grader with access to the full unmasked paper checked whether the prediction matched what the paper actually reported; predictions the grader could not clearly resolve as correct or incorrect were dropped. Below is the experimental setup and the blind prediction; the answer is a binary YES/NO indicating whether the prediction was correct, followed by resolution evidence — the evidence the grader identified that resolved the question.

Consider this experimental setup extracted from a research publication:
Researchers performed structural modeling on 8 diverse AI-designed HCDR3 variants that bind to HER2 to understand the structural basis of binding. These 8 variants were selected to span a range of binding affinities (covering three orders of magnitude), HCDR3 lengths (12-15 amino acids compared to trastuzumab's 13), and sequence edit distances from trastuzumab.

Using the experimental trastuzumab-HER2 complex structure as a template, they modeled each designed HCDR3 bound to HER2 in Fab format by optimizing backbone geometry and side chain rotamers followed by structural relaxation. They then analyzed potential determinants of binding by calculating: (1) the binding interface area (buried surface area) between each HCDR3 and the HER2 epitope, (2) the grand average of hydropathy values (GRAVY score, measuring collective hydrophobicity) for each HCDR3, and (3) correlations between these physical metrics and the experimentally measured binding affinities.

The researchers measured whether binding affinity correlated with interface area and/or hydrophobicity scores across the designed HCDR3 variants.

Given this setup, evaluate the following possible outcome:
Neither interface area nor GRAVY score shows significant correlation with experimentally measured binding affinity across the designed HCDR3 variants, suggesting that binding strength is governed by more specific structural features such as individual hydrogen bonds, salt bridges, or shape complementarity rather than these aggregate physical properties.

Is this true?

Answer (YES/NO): YES